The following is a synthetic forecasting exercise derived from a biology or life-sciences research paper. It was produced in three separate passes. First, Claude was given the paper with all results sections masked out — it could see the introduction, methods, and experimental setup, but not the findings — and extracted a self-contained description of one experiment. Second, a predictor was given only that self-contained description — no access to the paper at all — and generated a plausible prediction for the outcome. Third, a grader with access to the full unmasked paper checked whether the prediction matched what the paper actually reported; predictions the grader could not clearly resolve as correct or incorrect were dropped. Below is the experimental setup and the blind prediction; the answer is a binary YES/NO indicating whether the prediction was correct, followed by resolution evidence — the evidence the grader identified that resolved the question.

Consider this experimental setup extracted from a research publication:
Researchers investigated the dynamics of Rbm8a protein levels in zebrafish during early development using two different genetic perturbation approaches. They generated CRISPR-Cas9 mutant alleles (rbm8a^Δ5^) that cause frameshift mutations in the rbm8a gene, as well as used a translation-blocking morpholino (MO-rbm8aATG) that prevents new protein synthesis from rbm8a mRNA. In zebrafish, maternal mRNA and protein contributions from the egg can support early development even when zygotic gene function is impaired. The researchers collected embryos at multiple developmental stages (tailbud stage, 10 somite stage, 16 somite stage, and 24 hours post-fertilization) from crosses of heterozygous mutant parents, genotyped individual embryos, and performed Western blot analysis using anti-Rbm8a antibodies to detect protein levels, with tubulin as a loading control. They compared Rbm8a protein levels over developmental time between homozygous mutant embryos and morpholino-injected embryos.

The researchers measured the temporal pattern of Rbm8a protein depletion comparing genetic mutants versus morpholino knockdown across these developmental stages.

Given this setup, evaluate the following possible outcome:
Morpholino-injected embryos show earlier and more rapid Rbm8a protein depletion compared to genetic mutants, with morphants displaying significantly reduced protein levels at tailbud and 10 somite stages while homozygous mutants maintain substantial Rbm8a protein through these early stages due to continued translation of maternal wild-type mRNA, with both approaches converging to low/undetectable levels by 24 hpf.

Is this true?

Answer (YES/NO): YES